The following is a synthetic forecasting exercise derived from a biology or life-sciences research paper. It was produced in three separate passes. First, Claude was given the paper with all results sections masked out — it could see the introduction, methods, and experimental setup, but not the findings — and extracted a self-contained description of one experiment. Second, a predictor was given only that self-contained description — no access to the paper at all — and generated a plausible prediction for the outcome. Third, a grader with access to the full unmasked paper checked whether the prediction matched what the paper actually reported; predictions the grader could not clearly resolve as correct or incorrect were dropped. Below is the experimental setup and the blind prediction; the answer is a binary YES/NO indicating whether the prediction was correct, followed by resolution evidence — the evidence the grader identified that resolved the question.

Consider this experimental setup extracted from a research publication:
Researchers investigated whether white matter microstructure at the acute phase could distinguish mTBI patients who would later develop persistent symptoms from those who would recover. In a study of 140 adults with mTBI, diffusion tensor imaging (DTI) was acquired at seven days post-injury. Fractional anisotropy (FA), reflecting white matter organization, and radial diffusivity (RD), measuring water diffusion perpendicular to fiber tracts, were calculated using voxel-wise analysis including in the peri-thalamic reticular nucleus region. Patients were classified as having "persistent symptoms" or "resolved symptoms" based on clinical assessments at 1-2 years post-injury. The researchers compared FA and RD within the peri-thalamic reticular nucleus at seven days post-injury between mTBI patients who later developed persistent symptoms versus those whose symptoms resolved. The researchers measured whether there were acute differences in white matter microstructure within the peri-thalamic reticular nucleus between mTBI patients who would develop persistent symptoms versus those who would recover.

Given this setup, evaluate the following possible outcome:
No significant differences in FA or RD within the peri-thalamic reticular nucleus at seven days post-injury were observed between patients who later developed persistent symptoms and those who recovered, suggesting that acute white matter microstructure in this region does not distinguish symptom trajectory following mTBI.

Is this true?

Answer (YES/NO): NO